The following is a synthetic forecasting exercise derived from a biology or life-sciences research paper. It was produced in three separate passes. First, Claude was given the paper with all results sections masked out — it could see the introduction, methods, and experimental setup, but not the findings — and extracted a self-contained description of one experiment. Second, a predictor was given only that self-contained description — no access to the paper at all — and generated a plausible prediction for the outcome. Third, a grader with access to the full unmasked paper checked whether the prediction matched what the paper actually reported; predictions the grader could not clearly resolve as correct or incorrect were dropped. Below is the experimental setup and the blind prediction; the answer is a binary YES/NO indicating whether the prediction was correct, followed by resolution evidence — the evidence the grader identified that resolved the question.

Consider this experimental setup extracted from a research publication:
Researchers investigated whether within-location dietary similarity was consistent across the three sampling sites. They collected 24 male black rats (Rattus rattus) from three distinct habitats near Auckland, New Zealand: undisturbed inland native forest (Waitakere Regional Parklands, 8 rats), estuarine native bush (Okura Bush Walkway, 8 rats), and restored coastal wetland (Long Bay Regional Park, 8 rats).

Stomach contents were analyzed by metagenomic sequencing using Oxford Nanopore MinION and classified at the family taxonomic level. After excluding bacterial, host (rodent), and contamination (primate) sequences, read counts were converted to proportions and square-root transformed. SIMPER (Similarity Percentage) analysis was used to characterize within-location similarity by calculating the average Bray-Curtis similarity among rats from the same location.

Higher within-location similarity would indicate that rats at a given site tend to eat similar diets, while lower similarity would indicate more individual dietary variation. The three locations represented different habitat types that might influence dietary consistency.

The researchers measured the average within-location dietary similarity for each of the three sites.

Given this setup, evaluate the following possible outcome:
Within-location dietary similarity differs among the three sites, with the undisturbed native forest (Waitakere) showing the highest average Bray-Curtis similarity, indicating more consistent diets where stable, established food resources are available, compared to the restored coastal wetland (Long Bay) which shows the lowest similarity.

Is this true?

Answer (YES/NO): YES